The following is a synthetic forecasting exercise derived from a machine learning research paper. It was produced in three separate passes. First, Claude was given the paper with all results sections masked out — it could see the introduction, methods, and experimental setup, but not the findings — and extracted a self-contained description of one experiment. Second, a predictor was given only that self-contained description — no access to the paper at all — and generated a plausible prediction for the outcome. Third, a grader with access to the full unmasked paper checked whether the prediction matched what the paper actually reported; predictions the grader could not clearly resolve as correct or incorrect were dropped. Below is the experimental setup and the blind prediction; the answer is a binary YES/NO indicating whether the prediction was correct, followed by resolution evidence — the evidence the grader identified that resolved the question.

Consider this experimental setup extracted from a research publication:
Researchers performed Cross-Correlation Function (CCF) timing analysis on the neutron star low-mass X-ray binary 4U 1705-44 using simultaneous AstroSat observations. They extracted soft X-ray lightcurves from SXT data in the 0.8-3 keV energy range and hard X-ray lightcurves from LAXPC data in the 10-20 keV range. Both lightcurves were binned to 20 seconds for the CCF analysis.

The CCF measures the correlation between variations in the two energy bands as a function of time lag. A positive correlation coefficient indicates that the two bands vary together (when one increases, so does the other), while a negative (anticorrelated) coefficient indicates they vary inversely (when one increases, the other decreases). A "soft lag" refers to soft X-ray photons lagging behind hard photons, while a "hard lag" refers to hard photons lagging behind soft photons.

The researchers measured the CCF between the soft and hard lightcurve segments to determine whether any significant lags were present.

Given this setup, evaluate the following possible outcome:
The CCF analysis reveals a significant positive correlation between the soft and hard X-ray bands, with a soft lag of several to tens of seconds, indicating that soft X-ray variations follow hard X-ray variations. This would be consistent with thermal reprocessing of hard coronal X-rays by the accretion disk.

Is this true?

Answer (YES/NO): NO